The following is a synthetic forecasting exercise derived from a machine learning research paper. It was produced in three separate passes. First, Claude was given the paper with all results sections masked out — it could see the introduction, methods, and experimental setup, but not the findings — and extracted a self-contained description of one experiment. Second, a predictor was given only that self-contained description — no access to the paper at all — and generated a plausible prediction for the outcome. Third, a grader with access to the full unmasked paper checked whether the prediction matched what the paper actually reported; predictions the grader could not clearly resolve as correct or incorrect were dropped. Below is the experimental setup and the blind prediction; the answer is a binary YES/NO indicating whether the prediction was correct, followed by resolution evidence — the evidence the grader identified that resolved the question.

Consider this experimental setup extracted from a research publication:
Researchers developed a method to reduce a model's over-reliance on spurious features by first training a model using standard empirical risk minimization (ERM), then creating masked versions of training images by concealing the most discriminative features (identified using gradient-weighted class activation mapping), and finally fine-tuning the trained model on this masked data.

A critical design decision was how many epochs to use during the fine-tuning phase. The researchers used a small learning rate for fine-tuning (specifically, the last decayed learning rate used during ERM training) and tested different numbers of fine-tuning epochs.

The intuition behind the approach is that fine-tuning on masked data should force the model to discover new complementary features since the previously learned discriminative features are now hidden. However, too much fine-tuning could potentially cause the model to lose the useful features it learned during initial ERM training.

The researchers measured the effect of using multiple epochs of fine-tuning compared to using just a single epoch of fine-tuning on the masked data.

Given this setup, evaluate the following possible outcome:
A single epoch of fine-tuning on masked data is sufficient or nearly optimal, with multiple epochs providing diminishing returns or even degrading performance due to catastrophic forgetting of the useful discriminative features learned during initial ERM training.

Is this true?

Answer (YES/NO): YES